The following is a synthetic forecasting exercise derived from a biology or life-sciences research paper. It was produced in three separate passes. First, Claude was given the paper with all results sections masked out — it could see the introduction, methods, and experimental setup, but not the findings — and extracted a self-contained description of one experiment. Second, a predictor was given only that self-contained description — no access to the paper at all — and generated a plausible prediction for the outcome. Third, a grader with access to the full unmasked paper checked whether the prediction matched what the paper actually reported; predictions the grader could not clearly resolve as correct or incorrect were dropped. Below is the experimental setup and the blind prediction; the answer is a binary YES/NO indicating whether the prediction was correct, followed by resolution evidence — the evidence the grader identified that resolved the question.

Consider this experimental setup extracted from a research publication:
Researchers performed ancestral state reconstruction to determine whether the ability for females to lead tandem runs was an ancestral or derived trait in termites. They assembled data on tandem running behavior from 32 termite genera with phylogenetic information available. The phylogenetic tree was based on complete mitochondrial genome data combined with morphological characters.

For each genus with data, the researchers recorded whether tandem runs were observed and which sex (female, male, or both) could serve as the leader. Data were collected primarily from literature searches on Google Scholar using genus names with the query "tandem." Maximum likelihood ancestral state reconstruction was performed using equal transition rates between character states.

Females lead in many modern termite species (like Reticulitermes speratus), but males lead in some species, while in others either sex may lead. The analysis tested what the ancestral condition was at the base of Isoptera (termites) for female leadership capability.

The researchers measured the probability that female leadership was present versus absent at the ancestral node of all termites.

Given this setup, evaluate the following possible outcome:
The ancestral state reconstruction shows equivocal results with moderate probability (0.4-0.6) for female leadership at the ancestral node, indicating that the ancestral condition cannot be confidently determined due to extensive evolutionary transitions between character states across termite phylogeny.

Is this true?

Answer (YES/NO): NO